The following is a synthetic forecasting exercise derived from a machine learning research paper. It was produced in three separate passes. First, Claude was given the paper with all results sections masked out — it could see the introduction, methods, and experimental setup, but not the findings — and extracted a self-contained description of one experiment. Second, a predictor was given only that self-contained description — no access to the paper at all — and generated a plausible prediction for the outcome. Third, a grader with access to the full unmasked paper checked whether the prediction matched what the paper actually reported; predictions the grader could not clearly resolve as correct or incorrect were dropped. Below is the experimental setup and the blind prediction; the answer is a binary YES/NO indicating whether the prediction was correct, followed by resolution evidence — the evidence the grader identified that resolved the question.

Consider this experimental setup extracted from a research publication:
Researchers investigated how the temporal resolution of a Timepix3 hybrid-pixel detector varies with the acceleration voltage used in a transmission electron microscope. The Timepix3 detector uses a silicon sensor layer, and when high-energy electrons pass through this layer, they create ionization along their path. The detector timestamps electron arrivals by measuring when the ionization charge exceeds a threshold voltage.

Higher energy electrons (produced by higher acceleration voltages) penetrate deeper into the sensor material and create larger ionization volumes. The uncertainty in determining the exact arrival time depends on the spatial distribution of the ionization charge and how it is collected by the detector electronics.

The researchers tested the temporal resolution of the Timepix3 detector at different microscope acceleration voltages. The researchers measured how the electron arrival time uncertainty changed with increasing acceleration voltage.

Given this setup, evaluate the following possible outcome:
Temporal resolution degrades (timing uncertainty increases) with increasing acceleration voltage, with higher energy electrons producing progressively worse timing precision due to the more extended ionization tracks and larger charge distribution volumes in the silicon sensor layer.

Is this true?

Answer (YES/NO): YES